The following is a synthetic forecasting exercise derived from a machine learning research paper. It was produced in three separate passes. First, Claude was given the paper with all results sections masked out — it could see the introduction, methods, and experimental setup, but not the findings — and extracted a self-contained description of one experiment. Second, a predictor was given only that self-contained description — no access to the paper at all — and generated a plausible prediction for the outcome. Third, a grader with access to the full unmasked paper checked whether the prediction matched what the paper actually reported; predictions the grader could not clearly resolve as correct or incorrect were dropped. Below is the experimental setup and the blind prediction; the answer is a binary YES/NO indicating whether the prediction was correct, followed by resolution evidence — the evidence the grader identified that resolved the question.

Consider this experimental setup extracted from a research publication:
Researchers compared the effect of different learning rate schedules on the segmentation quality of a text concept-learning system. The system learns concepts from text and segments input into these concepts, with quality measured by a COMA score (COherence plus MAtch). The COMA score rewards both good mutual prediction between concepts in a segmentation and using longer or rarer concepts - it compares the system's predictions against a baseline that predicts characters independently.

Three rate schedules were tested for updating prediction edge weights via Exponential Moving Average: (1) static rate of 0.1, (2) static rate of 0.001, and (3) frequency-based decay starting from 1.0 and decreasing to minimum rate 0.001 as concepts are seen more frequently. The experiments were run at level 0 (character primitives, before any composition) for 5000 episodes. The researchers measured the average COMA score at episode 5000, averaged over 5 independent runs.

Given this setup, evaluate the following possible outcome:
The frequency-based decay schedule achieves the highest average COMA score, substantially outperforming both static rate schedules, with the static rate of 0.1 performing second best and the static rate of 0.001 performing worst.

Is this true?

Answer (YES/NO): NO